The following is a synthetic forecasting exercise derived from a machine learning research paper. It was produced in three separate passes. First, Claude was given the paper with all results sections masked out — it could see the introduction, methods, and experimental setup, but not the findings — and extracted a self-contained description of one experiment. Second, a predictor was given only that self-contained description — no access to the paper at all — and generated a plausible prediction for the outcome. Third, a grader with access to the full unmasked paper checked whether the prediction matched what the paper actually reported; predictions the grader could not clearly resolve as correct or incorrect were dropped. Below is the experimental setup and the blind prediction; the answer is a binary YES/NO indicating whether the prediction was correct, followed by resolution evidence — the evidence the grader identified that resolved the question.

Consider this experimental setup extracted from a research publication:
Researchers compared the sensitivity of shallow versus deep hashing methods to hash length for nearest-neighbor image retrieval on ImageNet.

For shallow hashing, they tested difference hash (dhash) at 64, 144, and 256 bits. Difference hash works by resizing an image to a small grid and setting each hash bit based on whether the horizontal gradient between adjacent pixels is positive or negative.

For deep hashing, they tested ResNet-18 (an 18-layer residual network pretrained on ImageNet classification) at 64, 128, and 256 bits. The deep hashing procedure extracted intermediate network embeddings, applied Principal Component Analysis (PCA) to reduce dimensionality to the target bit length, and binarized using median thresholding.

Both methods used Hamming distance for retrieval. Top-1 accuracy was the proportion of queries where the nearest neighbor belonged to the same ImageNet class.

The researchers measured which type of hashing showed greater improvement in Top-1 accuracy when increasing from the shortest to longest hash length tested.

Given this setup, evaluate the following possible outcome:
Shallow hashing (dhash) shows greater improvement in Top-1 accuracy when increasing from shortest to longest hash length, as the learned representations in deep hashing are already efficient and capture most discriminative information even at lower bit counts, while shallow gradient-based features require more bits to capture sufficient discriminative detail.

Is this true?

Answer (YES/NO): NO